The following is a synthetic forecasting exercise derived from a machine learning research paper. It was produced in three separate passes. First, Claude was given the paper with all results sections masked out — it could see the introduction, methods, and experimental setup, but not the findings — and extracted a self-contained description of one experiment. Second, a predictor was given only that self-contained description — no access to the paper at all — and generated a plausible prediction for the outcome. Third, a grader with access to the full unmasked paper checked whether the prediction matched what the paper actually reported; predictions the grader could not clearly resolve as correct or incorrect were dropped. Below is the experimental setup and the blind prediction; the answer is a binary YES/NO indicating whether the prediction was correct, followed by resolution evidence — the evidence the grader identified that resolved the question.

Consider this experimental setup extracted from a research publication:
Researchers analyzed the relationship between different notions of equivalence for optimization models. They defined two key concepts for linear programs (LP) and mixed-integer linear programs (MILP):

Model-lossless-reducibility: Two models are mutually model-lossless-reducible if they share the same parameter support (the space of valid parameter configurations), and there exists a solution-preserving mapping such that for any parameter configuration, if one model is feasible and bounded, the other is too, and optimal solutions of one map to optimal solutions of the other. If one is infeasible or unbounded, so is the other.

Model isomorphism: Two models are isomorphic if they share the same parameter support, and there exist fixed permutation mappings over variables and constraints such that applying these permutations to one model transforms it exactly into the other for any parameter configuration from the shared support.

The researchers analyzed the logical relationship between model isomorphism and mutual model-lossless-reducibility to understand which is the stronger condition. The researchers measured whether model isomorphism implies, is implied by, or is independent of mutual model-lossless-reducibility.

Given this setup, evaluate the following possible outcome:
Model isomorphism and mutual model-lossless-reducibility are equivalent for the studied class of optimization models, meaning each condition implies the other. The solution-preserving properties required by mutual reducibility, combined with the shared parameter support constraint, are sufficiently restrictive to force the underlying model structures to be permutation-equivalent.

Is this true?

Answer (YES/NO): NO